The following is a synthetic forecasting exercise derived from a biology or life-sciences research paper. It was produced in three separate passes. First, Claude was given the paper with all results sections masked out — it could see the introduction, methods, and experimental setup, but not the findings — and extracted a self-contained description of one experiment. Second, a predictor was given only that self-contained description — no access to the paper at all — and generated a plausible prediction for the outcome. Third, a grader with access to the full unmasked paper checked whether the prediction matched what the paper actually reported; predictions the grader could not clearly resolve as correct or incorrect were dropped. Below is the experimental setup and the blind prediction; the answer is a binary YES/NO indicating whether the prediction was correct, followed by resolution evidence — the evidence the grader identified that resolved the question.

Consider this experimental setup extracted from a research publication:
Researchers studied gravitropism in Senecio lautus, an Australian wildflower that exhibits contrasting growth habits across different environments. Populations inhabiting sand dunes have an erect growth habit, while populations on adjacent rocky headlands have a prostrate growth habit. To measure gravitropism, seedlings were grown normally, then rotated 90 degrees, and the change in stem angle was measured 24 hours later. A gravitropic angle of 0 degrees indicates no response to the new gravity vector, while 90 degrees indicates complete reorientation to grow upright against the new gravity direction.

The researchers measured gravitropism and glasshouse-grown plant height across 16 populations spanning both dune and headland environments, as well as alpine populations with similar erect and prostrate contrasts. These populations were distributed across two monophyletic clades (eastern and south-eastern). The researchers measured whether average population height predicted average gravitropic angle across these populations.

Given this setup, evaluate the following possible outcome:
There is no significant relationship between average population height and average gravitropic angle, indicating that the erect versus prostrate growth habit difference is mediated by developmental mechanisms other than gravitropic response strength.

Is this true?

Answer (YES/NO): NO